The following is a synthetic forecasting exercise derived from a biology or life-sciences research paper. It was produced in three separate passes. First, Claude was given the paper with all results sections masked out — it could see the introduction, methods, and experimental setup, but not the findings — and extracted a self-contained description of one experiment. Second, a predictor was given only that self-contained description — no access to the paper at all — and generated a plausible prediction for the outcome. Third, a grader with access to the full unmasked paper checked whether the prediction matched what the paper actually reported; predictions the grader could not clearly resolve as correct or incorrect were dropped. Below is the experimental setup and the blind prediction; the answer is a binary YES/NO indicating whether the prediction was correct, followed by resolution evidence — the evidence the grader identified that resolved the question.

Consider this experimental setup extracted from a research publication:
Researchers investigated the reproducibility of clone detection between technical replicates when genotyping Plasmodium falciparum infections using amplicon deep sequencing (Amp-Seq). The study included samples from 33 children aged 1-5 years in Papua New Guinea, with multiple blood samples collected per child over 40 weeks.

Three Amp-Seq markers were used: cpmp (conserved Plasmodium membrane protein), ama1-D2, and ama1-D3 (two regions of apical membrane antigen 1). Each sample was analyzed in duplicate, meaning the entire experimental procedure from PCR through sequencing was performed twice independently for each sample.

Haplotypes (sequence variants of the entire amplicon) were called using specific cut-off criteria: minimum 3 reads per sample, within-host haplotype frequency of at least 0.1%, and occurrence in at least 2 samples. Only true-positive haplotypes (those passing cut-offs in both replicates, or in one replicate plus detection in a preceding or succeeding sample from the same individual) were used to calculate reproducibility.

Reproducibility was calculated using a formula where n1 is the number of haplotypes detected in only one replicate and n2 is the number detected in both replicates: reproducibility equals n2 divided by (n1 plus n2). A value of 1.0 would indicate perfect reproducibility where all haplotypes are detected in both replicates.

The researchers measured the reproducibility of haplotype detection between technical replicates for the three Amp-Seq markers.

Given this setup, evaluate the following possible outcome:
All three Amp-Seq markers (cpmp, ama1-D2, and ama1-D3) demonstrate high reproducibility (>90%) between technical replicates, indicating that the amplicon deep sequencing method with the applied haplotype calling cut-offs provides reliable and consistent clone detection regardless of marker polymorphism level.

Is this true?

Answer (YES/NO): YES